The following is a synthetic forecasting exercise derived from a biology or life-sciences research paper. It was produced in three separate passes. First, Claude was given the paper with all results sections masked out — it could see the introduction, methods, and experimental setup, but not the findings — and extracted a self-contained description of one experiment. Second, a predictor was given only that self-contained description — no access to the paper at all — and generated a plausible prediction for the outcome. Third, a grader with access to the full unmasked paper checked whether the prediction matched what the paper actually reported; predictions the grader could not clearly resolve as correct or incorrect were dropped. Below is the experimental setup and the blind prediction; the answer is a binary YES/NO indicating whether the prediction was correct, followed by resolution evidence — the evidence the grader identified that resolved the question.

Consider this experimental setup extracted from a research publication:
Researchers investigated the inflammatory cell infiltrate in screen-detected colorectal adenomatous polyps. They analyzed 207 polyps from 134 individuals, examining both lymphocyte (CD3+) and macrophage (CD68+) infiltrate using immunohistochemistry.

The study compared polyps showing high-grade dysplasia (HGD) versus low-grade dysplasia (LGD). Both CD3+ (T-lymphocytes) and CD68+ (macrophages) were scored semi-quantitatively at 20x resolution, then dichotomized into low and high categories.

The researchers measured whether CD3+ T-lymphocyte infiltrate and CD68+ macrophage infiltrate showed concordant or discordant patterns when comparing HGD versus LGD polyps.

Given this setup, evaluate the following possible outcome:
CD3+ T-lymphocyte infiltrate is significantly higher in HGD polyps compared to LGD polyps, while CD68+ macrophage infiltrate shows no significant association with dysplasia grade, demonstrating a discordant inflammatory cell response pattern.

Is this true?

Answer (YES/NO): YES